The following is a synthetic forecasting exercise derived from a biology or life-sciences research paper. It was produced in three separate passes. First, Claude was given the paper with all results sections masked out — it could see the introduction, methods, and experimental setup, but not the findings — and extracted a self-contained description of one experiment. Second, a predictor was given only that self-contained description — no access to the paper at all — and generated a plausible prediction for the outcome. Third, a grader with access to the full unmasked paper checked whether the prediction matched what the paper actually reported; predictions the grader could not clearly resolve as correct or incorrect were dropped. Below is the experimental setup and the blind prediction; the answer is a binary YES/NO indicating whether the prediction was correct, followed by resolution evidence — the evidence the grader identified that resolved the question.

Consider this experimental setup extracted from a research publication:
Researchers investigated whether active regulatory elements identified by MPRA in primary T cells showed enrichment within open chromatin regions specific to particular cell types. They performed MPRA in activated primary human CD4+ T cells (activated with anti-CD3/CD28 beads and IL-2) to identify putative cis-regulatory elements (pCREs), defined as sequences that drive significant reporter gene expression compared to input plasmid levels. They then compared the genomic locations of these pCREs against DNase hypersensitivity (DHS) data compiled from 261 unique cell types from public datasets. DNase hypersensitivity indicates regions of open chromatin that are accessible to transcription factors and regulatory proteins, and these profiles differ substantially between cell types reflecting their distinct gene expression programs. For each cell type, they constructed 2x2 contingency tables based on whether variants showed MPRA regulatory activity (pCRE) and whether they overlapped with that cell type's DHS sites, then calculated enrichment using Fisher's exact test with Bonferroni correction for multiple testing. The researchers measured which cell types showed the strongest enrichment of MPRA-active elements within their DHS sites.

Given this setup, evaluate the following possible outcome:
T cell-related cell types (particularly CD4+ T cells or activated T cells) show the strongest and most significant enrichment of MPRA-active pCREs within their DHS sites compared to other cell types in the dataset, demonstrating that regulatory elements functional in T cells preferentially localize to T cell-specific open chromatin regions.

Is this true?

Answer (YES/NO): YES